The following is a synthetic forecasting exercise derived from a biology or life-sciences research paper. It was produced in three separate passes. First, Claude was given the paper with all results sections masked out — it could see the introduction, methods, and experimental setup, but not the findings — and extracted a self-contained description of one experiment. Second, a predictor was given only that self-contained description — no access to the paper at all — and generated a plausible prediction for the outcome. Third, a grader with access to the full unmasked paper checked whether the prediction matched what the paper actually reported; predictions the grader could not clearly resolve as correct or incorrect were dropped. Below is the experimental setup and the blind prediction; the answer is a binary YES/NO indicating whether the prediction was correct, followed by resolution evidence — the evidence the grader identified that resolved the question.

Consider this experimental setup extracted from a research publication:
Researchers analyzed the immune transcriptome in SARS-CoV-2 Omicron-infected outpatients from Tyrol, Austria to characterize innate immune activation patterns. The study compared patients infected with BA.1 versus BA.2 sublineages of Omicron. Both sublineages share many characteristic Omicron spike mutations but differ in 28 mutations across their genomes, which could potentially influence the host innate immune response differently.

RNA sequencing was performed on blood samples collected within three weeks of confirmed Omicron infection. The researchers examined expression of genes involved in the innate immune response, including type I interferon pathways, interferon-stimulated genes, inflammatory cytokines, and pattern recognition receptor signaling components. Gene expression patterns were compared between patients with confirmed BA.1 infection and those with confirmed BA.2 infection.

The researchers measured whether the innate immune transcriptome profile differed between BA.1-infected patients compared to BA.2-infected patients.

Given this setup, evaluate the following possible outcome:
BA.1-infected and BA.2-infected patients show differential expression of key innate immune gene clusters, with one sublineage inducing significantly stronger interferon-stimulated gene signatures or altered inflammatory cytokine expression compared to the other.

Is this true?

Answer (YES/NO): NO